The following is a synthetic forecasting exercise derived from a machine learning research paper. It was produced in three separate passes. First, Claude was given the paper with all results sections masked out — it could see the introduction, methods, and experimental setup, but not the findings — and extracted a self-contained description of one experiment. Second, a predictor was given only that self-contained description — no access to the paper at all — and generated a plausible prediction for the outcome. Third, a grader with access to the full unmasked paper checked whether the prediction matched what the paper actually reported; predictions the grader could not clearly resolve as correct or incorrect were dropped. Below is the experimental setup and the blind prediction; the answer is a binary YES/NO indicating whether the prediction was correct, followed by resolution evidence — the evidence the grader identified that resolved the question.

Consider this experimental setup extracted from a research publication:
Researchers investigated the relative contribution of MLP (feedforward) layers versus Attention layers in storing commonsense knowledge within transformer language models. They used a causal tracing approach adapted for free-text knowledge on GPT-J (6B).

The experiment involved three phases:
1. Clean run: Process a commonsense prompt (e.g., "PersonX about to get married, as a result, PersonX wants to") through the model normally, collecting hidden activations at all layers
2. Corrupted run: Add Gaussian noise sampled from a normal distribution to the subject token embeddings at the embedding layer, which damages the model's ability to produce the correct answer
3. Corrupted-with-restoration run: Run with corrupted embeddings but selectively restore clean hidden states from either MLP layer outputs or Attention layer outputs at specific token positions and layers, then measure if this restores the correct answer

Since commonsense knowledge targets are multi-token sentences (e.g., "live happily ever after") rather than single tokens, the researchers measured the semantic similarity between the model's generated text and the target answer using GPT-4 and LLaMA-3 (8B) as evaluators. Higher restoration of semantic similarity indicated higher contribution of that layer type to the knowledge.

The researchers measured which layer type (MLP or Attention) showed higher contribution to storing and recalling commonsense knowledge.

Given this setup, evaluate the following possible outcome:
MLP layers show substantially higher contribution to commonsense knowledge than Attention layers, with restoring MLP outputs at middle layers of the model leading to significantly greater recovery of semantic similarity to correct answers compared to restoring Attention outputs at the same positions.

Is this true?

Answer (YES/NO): NO